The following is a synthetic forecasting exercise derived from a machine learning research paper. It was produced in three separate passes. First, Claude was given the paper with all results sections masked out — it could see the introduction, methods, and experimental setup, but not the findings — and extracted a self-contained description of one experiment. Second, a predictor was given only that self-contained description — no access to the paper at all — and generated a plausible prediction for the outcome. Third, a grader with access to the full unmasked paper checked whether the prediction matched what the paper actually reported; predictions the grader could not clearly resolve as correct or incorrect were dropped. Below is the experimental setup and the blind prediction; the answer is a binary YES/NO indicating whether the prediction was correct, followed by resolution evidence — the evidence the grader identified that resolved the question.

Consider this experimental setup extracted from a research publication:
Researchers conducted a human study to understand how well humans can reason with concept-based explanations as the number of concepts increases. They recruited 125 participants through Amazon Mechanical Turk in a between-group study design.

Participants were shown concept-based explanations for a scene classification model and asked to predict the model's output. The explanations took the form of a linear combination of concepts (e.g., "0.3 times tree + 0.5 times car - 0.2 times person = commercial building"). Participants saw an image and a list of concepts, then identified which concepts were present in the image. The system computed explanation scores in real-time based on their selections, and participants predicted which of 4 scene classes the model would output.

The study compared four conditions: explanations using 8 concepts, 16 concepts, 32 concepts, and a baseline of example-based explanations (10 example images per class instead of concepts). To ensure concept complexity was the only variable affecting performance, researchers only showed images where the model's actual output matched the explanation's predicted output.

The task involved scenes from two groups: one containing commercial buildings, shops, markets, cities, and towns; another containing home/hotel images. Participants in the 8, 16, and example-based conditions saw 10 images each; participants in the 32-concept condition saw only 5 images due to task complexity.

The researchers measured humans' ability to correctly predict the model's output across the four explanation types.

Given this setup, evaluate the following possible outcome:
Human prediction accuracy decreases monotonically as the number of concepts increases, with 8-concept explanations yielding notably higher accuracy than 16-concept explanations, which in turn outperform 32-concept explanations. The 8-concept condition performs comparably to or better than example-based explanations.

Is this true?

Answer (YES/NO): NO